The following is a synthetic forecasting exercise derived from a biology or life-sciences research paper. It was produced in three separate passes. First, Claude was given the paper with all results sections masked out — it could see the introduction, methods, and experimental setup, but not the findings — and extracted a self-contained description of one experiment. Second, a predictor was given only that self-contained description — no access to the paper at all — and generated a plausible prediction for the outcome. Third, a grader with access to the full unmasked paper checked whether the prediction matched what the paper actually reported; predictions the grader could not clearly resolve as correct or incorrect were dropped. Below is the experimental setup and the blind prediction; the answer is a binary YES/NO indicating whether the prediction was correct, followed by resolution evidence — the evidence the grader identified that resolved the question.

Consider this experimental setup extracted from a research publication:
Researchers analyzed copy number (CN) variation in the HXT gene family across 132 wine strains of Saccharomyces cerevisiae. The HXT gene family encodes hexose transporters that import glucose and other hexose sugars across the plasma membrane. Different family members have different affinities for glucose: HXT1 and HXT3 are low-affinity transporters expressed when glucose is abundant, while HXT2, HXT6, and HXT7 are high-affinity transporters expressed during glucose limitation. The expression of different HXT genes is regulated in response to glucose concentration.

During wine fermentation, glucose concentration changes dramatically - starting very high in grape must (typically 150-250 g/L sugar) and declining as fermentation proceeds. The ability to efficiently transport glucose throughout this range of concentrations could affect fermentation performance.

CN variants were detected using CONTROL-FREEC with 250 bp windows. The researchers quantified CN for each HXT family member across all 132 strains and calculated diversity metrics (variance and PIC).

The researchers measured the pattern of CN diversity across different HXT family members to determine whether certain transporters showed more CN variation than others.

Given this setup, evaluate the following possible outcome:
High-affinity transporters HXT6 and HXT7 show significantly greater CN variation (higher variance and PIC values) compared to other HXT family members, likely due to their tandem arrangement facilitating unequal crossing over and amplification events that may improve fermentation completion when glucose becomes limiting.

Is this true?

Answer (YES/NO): NO